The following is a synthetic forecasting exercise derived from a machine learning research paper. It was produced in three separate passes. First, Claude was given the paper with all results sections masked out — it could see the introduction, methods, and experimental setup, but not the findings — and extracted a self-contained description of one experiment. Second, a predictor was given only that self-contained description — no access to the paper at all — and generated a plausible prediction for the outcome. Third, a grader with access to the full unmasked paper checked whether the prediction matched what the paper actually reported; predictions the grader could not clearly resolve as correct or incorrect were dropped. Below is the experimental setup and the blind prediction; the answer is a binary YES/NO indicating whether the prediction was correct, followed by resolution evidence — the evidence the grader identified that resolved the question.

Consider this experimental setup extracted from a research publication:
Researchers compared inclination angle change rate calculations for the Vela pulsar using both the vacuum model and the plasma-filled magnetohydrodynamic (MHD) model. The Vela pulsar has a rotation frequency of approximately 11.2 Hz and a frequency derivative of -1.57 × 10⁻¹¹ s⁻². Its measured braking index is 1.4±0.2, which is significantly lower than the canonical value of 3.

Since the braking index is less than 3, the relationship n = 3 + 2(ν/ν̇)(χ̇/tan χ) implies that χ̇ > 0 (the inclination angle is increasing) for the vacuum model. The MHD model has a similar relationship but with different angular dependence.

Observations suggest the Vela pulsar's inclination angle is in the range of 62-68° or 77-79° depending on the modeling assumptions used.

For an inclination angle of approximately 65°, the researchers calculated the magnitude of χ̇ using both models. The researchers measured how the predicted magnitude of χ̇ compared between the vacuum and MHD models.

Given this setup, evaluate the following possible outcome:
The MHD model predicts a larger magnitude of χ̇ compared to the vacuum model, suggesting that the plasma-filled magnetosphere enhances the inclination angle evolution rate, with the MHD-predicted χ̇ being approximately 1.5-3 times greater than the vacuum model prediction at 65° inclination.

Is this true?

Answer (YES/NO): YES